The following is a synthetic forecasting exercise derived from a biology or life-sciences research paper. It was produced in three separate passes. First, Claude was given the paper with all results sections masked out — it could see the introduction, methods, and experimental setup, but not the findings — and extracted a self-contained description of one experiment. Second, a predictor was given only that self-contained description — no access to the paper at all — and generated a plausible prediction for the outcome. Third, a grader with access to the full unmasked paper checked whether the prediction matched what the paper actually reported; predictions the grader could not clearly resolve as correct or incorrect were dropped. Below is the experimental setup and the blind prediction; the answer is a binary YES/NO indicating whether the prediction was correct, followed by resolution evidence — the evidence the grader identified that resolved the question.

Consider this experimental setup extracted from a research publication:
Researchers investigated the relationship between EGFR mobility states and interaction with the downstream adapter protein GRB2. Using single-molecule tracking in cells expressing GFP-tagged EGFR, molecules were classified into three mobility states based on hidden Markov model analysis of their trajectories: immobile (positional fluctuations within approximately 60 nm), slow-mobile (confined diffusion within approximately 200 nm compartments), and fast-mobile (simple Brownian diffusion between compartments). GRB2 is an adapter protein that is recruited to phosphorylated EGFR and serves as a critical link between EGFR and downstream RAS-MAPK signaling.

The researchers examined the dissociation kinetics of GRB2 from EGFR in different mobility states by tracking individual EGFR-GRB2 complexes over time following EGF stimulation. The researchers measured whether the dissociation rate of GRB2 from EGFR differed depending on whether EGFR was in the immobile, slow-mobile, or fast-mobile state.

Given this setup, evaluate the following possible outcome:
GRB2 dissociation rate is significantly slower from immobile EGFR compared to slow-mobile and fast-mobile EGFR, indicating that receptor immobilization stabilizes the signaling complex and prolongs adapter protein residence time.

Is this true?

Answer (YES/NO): YES